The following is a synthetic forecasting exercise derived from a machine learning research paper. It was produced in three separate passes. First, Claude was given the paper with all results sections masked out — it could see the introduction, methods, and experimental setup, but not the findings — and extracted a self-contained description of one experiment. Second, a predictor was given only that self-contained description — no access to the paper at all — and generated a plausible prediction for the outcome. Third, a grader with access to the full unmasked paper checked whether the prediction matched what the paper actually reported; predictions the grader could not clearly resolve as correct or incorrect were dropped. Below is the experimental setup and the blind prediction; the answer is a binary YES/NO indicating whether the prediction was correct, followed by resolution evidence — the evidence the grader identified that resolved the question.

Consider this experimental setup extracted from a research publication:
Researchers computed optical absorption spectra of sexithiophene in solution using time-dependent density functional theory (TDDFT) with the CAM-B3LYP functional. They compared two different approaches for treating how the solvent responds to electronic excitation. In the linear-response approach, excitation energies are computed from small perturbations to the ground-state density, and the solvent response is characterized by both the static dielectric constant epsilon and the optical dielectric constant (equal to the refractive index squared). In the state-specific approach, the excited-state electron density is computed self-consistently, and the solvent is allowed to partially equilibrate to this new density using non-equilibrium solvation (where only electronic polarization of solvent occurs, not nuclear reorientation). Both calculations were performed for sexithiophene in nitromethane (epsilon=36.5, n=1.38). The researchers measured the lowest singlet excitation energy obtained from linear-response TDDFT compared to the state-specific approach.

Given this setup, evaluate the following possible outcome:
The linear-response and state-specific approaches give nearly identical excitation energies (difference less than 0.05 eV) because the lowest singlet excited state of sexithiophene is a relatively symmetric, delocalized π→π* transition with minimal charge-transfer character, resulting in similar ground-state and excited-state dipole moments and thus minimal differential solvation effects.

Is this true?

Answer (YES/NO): NO